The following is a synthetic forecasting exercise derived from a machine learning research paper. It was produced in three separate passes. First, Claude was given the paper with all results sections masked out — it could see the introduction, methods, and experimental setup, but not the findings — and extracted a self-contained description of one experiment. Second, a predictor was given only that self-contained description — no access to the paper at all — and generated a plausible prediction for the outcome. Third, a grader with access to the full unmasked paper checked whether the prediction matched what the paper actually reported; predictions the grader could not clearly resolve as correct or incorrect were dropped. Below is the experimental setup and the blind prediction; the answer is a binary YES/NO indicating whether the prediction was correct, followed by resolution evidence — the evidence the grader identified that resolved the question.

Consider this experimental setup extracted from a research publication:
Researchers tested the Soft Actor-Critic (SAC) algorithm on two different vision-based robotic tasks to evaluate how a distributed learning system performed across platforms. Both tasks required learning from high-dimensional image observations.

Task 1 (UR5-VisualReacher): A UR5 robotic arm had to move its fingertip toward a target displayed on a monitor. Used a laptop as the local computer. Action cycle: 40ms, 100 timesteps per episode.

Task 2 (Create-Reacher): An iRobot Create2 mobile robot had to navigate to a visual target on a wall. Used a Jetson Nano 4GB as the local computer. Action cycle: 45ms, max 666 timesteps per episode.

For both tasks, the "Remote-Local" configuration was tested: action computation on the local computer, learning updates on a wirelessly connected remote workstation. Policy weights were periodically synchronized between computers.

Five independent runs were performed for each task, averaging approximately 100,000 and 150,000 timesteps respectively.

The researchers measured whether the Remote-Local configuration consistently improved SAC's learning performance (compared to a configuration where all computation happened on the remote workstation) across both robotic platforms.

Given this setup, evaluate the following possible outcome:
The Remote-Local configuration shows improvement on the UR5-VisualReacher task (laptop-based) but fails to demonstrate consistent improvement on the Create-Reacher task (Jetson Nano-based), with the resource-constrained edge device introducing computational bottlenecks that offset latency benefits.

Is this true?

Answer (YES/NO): NO